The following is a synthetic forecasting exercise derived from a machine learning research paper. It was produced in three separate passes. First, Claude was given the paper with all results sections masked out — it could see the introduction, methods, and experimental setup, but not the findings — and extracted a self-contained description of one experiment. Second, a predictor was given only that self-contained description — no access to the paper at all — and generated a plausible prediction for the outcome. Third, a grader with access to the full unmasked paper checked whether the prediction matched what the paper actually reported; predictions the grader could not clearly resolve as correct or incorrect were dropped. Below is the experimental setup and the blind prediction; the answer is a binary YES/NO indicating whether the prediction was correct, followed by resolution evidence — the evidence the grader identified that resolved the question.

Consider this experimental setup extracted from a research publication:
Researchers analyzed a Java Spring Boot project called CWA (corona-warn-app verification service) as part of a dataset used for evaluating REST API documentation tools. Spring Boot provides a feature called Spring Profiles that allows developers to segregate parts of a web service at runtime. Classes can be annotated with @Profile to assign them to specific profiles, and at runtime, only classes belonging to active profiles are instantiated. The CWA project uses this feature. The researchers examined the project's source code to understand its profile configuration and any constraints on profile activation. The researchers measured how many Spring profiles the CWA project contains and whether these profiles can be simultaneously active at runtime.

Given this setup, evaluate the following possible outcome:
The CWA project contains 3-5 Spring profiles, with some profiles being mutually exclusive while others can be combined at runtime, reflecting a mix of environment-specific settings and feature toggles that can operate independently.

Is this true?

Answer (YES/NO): NO